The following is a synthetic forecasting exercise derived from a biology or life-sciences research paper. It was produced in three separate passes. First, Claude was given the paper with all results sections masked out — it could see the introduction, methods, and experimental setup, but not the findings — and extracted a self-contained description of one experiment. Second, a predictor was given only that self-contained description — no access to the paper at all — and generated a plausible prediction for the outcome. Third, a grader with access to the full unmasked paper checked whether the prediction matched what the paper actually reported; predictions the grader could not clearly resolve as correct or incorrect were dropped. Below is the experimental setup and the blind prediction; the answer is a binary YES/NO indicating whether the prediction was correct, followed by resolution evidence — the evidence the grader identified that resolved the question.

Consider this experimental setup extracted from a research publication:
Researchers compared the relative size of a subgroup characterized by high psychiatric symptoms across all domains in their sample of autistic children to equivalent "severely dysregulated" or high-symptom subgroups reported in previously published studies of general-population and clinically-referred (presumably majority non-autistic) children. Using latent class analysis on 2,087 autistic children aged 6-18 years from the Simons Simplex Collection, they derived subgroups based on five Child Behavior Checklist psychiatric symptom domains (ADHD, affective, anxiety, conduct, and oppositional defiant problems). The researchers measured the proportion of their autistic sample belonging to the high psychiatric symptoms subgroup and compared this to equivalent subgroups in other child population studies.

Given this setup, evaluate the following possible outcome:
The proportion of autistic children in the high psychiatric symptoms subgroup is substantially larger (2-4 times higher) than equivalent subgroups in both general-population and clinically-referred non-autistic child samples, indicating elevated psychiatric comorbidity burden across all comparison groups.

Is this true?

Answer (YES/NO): NO